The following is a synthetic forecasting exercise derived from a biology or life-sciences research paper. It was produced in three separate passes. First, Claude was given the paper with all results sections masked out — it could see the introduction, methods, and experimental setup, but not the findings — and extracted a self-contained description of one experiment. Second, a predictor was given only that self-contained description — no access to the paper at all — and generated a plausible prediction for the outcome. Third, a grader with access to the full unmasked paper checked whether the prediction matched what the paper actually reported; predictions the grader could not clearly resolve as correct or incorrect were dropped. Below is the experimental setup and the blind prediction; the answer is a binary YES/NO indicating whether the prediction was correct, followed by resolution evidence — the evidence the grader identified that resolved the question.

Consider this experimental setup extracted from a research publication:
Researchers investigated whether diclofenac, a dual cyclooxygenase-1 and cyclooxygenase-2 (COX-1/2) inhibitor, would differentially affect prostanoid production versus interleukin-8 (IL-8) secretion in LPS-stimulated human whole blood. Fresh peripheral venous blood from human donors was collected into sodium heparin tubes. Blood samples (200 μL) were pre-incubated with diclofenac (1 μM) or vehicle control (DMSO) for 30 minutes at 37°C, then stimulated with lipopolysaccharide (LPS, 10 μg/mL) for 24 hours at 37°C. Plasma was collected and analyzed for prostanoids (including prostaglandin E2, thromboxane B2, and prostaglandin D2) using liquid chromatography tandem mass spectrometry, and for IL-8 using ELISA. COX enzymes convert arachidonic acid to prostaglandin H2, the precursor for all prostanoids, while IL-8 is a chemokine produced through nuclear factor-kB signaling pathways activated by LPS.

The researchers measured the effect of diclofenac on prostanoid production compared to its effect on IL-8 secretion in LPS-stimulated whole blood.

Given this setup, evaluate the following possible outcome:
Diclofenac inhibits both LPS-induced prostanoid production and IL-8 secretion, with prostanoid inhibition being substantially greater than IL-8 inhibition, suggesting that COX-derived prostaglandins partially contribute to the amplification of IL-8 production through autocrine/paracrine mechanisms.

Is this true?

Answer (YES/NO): YES